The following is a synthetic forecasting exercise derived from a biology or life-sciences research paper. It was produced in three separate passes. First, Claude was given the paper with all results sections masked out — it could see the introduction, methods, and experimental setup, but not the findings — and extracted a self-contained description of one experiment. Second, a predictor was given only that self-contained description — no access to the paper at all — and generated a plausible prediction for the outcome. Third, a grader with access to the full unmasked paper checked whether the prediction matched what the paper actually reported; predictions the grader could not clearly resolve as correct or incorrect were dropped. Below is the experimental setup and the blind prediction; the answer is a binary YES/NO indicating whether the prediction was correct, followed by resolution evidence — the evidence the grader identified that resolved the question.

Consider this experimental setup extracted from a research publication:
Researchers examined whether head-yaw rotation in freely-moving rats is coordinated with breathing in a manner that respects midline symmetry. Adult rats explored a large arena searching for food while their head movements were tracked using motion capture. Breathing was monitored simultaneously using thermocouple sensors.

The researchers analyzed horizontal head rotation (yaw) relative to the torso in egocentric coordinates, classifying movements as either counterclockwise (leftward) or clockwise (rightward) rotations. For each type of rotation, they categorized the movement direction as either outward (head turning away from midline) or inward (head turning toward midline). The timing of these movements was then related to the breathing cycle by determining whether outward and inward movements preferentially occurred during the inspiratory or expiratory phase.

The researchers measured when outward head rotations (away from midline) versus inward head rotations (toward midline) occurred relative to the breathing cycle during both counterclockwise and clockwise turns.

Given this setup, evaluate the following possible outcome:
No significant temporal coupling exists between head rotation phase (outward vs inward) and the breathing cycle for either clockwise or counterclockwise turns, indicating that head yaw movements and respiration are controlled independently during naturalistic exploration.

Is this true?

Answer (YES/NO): NO